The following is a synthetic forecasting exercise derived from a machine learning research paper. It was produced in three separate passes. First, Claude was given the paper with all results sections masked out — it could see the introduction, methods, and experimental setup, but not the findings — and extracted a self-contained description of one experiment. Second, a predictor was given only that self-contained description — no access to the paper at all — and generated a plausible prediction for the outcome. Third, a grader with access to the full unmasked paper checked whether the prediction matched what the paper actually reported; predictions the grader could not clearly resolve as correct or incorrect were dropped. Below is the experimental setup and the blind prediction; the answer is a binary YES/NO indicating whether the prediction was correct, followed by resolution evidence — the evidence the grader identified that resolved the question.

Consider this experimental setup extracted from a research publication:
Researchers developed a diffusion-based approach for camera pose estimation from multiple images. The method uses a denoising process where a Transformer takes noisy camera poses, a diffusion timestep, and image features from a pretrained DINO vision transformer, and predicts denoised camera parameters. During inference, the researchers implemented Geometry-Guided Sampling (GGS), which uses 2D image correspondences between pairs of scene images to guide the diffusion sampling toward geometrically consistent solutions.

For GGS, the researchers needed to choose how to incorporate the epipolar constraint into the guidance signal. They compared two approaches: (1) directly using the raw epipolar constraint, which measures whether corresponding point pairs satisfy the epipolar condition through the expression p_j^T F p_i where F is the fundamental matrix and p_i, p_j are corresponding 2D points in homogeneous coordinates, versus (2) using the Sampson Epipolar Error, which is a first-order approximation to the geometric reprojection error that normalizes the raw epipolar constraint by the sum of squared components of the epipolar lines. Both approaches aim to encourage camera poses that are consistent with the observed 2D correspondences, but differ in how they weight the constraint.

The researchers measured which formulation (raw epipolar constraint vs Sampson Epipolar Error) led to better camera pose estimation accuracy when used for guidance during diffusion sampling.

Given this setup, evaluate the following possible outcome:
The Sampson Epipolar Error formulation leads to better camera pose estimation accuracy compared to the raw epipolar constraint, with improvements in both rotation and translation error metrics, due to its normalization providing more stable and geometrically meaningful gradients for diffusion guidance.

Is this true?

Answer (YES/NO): NO